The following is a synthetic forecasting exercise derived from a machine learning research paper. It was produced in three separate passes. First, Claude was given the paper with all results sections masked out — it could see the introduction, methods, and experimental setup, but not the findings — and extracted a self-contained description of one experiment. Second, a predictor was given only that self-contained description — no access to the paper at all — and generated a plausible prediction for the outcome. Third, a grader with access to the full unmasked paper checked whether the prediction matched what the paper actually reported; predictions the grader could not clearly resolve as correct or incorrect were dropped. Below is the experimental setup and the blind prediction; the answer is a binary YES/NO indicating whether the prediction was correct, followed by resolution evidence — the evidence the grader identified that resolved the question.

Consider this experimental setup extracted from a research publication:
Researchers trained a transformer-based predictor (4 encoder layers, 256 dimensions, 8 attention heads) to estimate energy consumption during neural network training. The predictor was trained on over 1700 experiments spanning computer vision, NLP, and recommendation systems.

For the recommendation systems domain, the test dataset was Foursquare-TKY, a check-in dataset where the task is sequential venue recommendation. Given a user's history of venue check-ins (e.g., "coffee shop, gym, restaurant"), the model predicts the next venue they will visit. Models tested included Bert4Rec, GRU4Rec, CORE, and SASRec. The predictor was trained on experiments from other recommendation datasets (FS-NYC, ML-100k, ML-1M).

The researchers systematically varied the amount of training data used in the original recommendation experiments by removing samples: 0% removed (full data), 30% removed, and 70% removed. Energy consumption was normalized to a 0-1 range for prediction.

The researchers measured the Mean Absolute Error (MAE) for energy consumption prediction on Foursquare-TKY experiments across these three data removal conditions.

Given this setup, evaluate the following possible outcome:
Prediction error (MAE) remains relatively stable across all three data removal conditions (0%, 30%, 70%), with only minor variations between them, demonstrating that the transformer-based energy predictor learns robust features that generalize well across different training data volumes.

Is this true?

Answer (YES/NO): YES